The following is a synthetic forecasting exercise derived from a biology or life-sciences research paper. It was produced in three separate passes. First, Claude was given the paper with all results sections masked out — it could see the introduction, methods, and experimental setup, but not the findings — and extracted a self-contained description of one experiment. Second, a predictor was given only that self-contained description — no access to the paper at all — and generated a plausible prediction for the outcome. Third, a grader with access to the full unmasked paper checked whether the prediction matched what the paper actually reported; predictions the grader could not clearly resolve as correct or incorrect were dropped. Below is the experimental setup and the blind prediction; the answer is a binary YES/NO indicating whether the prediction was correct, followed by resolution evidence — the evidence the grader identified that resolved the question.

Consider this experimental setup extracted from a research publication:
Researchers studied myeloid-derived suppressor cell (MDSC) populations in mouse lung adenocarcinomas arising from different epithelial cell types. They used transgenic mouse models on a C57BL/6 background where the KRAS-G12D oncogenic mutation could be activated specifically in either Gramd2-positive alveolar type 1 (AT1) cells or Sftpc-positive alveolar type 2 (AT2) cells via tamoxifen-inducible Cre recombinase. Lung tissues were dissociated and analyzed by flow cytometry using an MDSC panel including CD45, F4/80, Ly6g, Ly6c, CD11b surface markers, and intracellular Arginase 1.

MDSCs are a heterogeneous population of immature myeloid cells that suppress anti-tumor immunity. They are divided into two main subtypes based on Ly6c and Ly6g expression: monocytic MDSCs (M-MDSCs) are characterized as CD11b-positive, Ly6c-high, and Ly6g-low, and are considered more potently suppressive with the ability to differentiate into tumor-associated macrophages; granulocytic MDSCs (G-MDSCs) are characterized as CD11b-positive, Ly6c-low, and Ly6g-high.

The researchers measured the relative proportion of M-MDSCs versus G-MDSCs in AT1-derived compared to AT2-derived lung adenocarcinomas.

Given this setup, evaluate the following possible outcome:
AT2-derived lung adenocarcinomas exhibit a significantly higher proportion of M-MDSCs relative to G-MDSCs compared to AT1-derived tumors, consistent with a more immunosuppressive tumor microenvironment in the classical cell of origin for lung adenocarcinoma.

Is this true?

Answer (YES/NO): YES